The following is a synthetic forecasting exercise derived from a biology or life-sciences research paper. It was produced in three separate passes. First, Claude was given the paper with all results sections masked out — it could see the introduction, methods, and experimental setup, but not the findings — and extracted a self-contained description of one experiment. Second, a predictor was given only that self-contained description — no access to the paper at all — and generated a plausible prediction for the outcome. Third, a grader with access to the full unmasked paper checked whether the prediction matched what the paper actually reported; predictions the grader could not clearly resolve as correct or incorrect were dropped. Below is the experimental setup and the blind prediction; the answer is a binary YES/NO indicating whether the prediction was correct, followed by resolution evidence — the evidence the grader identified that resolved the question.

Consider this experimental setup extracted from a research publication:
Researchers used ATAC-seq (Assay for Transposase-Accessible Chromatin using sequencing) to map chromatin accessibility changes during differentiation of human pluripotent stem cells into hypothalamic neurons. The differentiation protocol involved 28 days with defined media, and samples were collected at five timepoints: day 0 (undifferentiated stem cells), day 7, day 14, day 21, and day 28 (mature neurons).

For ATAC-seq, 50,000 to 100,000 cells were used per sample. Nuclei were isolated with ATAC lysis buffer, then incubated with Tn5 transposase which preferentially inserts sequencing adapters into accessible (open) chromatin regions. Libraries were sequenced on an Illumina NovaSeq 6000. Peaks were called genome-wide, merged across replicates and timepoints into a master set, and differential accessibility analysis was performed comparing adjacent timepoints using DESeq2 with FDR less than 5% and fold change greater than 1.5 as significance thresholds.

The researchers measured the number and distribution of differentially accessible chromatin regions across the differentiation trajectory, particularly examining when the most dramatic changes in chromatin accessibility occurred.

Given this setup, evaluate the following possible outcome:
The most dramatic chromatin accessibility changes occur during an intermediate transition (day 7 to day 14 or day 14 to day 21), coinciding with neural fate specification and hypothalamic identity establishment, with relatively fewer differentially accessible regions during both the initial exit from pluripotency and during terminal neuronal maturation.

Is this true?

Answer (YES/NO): NO